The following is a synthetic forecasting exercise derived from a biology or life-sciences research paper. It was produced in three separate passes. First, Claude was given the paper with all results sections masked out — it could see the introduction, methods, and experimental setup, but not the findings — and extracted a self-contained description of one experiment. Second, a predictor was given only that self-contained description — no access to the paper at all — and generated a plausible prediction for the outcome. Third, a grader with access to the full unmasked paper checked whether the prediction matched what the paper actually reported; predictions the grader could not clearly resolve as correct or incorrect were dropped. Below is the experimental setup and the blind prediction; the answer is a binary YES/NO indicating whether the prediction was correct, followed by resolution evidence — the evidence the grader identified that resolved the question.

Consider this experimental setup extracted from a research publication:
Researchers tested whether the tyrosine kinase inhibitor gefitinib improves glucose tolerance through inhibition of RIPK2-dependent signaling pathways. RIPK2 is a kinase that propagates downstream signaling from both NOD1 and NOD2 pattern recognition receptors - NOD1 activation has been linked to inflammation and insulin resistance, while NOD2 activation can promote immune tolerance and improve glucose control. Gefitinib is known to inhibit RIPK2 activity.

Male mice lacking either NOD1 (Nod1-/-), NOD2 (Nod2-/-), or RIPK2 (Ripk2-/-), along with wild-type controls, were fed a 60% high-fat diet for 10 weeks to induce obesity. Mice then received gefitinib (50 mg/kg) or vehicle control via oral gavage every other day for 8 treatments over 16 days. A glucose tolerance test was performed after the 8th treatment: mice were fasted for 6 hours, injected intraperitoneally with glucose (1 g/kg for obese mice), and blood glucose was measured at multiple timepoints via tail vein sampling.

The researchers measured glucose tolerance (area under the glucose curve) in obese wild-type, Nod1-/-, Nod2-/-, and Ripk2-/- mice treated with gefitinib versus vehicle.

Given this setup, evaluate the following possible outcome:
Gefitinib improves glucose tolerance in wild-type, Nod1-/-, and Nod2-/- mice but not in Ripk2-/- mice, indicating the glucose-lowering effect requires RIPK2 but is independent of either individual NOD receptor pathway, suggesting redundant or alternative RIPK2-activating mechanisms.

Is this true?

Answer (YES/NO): NO